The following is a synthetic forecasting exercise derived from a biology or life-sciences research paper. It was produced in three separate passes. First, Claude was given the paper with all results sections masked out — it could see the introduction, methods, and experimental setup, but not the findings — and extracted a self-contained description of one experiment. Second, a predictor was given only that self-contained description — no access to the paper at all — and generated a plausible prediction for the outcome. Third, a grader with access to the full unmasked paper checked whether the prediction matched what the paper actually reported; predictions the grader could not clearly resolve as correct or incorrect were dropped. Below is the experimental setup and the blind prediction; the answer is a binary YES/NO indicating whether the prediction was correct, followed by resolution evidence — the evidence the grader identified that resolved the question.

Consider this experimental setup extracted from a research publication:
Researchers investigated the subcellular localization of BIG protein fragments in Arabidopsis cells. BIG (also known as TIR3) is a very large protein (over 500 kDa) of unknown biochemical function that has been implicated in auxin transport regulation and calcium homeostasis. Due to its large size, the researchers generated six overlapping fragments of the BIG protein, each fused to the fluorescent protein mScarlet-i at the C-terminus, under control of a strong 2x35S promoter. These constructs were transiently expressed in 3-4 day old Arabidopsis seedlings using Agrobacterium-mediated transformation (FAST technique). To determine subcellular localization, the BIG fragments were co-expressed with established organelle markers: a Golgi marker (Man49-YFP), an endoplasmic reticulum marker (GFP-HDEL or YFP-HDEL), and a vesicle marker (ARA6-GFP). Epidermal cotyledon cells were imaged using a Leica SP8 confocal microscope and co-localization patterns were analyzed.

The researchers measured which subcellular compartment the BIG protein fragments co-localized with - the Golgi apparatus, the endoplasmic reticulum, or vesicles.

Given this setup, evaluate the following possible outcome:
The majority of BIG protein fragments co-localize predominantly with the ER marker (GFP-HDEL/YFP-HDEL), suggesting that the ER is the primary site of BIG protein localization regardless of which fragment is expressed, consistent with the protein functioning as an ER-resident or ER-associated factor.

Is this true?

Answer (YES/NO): NO